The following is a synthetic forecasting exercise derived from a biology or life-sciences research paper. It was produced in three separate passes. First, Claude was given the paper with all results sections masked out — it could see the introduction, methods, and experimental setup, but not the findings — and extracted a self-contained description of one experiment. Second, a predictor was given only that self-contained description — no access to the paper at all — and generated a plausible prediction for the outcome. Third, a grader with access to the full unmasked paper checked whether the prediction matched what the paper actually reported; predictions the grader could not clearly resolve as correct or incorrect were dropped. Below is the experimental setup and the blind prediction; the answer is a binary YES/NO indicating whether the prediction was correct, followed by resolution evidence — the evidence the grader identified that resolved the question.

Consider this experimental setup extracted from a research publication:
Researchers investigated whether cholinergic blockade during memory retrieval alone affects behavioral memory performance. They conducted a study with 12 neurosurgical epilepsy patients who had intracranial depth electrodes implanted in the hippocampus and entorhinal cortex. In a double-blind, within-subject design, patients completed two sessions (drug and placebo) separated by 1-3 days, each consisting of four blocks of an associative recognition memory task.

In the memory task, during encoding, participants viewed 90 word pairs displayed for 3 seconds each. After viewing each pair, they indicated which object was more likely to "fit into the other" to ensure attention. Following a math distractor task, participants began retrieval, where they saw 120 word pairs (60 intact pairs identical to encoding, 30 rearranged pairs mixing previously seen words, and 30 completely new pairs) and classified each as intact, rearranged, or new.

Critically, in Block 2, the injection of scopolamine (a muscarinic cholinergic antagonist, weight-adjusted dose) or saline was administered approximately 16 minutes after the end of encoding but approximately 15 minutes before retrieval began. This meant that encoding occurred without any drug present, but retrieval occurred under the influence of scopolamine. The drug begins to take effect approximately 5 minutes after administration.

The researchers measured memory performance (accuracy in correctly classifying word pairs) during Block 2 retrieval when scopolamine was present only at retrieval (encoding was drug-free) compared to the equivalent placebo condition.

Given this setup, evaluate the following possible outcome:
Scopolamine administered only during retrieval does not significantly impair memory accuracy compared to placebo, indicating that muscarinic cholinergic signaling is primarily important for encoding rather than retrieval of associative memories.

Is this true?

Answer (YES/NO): YES